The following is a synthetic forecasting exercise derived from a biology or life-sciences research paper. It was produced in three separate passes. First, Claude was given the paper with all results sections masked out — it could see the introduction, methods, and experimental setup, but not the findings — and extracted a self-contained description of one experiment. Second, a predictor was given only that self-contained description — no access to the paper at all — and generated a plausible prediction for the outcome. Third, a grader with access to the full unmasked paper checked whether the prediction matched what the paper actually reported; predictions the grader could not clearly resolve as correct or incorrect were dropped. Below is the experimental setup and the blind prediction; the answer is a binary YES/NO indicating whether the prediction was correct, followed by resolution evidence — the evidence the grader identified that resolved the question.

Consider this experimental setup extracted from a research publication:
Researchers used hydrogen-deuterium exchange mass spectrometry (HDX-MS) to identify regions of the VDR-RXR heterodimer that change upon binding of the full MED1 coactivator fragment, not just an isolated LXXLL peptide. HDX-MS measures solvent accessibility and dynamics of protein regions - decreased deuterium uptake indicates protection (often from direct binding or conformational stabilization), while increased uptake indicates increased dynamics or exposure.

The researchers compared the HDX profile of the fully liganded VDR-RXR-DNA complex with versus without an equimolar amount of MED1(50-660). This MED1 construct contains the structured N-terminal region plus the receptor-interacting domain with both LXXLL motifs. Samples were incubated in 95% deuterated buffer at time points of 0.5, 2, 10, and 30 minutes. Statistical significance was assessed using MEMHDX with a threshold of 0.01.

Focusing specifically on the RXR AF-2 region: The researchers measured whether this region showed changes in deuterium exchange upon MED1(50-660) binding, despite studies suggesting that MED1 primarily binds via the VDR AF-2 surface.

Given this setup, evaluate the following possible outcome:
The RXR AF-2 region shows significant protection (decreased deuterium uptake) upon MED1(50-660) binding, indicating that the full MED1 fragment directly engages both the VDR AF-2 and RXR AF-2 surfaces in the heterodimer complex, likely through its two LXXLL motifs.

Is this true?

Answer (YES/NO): NO